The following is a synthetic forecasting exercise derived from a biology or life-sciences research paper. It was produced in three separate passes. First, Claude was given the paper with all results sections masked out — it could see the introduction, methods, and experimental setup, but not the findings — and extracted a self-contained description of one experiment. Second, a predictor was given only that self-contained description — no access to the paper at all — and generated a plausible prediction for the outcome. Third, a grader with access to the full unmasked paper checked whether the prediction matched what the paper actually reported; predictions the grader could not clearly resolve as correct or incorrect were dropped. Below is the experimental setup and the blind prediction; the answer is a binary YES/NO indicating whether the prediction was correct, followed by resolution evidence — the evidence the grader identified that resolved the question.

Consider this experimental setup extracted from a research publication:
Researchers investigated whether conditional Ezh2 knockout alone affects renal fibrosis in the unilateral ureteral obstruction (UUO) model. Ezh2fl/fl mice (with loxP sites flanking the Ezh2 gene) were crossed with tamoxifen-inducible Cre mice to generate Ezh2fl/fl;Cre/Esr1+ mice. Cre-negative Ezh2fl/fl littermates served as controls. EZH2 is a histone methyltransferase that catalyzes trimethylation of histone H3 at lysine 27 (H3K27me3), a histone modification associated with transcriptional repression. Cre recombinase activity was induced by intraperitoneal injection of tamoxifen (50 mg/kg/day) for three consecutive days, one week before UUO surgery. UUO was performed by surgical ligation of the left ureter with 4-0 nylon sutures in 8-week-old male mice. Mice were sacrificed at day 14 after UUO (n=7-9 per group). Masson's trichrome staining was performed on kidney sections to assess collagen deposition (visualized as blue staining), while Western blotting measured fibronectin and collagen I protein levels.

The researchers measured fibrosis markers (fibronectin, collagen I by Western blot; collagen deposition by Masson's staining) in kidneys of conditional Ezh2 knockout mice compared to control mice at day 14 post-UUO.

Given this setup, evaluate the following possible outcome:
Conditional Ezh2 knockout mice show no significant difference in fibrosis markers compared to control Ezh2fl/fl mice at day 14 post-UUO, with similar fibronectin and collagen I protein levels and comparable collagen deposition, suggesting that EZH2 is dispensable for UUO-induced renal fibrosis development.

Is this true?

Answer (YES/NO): NO